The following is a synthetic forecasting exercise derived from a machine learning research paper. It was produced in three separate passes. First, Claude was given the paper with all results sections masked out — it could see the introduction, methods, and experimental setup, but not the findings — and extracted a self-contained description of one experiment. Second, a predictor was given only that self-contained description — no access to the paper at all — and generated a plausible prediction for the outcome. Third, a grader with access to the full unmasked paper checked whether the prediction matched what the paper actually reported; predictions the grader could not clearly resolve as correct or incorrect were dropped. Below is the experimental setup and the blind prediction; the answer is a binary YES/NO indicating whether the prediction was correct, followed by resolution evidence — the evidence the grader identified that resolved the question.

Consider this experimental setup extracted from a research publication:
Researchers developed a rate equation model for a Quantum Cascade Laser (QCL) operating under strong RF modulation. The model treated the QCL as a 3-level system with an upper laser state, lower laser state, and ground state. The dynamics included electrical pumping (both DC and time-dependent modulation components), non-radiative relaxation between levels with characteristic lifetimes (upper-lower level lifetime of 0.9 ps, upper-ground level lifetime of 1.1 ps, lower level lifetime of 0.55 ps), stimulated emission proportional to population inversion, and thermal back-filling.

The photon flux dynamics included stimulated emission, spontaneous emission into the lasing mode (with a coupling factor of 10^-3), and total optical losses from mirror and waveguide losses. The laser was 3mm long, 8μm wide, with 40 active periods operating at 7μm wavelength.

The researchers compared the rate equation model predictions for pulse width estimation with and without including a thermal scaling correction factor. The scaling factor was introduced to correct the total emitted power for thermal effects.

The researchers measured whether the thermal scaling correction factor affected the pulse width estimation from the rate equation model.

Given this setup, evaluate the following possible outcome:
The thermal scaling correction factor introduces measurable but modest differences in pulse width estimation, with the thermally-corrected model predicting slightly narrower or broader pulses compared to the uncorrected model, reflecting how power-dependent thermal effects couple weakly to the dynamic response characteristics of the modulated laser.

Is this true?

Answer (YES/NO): NO